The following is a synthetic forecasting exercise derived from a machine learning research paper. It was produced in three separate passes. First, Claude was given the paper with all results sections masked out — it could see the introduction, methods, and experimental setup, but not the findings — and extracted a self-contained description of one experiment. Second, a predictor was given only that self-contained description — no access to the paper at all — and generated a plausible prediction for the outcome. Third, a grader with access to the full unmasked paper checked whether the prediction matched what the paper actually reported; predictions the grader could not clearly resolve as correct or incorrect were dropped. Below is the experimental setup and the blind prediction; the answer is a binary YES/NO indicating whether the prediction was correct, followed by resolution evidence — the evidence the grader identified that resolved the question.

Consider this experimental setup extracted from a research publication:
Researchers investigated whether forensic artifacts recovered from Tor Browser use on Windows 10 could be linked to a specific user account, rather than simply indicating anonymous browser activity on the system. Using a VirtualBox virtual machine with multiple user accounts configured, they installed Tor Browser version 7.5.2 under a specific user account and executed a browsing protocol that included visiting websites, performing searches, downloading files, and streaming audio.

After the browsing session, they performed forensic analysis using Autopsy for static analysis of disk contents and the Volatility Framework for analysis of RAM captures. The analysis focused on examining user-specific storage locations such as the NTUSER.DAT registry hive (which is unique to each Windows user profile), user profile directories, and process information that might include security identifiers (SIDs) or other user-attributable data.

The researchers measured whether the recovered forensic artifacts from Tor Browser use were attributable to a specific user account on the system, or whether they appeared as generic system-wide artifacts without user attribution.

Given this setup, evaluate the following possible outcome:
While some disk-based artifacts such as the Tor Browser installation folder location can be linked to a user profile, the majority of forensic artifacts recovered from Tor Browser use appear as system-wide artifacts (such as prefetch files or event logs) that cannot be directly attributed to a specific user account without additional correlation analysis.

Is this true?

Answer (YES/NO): NO